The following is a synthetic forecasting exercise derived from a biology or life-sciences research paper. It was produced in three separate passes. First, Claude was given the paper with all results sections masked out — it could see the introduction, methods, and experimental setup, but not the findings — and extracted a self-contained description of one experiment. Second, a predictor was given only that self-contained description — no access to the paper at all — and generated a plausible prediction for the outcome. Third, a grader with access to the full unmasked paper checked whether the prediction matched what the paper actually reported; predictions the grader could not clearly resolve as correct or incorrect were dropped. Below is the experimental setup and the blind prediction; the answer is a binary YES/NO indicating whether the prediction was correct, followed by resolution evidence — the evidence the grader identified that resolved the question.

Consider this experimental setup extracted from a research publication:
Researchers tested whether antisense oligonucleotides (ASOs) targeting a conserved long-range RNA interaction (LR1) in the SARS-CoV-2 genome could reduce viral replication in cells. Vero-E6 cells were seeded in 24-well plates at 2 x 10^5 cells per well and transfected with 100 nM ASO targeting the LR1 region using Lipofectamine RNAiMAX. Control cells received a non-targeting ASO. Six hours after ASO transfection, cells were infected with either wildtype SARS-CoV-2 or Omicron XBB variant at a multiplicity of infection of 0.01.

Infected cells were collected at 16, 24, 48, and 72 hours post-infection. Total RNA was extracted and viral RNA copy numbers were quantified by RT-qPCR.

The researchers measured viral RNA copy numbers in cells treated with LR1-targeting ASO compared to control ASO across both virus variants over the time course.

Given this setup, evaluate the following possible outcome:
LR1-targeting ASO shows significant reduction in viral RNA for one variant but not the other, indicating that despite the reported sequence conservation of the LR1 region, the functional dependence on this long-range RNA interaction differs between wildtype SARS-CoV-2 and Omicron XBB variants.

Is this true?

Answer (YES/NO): NO